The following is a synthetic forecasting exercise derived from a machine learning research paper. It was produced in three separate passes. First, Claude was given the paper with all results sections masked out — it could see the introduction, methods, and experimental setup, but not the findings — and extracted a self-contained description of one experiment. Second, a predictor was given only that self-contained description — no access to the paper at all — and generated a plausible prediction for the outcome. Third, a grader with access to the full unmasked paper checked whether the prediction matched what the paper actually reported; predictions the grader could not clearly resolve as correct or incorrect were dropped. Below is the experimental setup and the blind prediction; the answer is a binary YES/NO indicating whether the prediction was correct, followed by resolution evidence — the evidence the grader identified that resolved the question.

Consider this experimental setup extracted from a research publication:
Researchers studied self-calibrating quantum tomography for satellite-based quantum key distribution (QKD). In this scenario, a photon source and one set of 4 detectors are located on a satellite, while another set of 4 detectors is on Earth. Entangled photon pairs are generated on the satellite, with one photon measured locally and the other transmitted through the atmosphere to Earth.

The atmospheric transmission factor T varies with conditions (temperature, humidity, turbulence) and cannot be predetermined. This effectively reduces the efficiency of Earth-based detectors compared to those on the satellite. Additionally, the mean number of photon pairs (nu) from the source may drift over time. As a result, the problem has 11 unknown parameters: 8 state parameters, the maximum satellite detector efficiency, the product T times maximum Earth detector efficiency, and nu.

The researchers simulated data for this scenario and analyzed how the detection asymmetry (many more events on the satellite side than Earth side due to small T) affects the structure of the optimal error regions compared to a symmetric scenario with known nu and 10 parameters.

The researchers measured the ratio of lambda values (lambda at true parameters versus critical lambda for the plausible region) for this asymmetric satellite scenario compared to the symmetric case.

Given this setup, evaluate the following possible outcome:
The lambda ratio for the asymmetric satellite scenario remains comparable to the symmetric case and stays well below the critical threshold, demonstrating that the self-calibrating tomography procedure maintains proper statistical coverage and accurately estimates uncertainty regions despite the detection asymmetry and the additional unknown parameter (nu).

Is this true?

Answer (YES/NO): NO